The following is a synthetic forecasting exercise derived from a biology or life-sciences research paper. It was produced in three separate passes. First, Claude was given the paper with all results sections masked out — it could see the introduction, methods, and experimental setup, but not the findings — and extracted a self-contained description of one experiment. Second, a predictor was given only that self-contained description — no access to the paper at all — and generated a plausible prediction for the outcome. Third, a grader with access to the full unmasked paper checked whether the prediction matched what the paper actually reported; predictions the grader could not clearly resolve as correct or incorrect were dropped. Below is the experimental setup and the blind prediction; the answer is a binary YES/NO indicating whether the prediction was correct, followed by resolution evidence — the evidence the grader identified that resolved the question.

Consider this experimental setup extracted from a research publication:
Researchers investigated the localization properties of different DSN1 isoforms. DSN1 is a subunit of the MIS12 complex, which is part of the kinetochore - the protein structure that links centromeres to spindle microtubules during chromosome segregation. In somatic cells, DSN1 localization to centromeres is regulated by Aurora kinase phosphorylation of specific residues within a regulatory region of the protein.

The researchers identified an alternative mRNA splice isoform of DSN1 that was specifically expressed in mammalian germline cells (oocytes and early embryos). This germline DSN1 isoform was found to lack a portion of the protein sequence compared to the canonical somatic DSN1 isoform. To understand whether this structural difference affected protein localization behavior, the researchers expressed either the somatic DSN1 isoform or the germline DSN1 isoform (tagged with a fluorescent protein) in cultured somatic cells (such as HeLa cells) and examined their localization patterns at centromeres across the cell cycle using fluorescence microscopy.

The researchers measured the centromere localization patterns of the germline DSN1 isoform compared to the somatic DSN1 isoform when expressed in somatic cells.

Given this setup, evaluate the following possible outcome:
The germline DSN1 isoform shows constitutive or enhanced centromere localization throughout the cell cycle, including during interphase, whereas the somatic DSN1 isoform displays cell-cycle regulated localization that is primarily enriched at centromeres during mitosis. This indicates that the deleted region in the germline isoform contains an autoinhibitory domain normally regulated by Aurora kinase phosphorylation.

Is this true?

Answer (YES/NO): YES